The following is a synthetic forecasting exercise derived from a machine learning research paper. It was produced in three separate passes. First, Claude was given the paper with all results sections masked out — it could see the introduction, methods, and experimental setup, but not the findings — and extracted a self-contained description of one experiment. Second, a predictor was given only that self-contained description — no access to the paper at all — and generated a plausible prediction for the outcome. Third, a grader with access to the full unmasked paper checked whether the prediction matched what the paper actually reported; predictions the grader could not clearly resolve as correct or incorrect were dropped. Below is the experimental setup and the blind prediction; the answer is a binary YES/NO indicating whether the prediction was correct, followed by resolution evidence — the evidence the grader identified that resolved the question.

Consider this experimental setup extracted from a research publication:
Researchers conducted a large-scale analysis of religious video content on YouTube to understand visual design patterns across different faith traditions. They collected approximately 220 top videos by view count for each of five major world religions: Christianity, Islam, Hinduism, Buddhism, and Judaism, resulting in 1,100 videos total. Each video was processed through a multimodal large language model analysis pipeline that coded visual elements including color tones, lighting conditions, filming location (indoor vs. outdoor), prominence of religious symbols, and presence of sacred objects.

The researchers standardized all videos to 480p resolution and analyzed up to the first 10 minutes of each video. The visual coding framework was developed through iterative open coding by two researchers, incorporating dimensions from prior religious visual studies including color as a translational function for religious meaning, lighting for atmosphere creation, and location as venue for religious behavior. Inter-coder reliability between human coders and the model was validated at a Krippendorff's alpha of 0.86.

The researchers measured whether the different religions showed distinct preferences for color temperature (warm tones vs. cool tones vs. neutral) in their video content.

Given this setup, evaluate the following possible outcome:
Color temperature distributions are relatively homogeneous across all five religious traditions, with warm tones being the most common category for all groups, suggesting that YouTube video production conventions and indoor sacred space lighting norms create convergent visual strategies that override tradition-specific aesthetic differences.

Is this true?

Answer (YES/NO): NO